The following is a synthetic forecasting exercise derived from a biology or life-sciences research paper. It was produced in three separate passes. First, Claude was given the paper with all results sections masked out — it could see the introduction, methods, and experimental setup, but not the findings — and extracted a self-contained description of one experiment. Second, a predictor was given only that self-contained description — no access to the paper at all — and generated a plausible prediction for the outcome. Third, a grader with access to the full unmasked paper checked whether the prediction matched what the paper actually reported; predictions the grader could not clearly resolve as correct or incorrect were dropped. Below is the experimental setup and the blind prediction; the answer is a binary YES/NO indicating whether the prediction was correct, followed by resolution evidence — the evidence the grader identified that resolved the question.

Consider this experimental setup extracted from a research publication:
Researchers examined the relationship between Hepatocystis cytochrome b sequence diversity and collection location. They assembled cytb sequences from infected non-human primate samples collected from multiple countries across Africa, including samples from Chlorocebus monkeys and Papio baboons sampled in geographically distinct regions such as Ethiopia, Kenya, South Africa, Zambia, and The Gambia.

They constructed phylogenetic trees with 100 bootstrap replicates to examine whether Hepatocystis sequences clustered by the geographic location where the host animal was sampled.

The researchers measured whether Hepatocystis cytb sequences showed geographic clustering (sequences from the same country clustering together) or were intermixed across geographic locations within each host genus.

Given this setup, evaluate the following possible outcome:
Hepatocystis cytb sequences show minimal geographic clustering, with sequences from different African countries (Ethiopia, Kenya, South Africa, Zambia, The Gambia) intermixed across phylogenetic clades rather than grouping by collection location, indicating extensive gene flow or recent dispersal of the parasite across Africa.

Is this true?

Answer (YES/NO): YES